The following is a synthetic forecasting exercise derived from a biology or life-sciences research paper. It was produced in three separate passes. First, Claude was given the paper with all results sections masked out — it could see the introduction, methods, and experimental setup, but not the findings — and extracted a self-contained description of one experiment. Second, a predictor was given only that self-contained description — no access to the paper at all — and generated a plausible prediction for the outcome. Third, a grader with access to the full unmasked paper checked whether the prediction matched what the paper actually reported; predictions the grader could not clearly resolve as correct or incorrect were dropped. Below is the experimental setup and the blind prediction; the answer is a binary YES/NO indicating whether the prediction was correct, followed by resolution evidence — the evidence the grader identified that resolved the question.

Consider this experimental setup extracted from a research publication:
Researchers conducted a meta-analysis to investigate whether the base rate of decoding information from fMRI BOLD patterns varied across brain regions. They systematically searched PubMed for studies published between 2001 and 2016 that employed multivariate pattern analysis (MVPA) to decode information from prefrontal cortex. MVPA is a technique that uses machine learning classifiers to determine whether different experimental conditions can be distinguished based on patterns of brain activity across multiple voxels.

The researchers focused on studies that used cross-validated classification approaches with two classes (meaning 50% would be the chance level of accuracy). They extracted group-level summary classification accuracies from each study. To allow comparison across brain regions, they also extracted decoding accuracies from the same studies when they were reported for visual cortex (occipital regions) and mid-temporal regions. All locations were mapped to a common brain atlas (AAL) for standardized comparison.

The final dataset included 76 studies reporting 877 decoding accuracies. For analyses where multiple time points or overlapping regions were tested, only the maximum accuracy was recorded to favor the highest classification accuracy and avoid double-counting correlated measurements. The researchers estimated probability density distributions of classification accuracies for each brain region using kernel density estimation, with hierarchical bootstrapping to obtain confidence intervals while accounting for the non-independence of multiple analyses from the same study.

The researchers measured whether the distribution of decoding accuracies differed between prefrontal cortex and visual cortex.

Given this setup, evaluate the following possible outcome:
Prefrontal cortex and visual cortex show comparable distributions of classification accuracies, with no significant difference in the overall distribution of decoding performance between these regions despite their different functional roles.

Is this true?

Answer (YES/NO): NO